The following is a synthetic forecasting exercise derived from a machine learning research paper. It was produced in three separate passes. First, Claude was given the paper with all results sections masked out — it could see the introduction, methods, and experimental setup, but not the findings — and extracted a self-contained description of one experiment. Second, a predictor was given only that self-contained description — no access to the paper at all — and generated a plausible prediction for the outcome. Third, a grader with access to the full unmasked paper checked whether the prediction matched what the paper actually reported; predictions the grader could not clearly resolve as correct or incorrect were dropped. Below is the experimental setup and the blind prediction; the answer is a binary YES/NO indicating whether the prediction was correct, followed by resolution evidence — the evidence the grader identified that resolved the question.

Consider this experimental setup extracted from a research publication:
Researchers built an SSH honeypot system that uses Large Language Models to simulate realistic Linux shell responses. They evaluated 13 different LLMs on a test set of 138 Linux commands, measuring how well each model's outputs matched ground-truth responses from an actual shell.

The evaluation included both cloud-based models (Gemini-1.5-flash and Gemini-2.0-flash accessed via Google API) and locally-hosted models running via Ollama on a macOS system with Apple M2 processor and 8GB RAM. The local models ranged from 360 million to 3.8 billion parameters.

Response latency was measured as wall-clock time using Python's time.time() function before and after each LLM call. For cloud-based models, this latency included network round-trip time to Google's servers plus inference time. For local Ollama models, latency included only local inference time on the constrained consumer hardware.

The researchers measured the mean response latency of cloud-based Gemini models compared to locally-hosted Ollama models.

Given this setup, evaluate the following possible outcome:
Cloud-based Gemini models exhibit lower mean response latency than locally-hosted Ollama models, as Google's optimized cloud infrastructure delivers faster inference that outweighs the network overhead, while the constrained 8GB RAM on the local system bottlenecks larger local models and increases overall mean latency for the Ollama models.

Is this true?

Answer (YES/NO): YES